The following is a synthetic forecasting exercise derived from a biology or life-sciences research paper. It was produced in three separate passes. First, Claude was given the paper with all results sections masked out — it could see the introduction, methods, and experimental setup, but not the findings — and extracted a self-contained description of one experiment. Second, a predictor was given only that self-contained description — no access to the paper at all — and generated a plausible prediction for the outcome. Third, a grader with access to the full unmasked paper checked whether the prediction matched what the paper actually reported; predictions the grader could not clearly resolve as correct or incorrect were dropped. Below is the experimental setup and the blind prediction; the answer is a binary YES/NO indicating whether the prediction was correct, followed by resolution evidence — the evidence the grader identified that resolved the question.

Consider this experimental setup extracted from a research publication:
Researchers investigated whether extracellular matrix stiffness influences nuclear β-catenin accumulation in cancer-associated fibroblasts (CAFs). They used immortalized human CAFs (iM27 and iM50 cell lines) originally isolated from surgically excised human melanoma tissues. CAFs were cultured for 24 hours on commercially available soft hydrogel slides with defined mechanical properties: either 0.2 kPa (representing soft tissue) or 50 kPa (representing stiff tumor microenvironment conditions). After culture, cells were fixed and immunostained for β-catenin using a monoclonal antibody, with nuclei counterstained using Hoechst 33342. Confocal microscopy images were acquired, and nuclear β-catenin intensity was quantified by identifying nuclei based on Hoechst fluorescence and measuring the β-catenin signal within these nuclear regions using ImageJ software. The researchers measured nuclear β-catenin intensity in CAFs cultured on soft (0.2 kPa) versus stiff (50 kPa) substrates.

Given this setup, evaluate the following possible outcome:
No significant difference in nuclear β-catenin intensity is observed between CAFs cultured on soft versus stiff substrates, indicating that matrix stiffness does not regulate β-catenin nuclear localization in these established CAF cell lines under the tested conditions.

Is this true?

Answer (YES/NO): NO